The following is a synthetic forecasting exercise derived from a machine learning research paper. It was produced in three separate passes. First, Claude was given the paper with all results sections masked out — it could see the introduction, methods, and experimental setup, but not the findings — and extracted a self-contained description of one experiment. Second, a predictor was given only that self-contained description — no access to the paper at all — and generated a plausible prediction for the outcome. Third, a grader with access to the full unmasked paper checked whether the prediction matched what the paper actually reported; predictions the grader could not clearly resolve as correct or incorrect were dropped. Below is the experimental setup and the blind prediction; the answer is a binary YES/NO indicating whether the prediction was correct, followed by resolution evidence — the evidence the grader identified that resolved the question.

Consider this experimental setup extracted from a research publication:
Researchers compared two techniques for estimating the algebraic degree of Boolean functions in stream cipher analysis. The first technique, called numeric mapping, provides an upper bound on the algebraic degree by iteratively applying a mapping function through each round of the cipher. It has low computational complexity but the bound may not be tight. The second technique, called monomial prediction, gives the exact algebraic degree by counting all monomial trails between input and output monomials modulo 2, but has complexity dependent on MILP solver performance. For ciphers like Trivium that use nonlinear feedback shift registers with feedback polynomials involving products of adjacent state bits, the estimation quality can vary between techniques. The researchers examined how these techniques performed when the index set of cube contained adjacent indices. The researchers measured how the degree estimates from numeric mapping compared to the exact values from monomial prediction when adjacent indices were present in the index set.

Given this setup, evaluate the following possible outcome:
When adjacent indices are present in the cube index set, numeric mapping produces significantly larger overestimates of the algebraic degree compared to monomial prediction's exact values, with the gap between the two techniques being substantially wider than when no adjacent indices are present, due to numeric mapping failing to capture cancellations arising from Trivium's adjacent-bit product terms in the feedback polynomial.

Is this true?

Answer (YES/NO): YES